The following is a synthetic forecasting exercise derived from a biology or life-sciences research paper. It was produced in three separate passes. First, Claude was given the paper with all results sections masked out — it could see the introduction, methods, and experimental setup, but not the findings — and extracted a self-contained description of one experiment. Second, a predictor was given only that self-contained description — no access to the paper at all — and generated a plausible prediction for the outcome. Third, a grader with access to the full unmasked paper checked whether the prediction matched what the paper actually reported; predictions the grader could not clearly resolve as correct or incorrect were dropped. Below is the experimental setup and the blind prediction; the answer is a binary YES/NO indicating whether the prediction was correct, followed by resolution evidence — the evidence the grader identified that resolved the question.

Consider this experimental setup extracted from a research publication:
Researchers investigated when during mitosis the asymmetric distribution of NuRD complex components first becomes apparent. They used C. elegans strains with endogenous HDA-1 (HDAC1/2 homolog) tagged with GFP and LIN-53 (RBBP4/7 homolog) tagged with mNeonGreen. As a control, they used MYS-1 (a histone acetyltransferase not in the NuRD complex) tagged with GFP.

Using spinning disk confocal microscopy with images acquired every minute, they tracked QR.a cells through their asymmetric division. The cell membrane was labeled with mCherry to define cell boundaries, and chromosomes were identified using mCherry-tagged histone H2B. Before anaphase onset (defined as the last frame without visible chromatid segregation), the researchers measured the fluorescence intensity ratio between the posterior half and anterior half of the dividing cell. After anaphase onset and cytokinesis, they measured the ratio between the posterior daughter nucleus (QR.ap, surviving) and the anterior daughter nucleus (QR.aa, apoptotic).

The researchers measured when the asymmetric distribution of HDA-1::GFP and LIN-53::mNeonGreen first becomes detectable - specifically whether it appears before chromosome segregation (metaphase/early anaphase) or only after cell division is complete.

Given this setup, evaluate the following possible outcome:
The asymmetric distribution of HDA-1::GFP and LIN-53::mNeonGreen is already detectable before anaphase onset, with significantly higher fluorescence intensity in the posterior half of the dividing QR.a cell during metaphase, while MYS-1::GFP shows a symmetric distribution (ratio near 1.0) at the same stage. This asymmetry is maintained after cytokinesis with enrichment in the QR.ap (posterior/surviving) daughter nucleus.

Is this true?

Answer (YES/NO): NO